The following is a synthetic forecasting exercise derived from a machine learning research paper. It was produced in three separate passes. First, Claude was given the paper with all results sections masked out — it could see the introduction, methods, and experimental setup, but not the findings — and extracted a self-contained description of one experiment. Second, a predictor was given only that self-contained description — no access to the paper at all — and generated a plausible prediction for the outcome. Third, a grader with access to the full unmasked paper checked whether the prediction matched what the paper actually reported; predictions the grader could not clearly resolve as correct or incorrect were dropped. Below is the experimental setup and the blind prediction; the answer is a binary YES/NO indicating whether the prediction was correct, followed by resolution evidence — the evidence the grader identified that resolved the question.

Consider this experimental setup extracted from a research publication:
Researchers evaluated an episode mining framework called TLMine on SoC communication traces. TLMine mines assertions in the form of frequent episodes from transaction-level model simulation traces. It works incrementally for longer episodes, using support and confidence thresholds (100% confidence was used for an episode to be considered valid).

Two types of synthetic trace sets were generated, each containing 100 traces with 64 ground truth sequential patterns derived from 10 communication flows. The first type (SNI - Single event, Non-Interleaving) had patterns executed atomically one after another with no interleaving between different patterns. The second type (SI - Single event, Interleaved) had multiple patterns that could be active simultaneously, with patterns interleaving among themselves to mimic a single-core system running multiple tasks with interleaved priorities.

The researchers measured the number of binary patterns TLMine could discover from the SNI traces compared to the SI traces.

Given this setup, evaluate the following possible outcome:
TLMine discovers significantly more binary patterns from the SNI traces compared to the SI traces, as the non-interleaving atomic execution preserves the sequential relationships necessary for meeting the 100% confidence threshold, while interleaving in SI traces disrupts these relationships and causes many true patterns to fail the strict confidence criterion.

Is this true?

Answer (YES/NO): YES